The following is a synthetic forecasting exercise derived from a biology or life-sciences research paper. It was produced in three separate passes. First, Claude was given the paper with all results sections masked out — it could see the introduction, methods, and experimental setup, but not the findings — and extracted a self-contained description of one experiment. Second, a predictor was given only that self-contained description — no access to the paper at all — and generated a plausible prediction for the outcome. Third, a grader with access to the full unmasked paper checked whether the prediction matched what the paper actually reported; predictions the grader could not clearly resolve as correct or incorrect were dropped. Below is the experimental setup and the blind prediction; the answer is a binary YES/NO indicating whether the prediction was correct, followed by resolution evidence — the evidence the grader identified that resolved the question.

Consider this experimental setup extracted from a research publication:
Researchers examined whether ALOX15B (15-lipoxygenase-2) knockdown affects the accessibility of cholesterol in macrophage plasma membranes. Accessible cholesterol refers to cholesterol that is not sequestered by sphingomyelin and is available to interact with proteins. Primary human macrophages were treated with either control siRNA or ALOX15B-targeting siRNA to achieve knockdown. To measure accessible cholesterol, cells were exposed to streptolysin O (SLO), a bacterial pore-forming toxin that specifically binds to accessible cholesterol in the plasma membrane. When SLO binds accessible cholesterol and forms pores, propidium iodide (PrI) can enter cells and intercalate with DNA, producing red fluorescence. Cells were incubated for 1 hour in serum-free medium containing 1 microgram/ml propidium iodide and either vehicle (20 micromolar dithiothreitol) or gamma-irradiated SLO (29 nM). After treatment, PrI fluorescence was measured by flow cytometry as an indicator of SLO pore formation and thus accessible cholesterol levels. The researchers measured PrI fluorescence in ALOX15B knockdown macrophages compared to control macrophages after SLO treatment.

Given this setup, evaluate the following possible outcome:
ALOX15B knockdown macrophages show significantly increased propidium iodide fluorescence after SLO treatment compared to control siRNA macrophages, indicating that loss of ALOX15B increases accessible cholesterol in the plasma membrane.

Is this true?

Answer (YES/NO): NO